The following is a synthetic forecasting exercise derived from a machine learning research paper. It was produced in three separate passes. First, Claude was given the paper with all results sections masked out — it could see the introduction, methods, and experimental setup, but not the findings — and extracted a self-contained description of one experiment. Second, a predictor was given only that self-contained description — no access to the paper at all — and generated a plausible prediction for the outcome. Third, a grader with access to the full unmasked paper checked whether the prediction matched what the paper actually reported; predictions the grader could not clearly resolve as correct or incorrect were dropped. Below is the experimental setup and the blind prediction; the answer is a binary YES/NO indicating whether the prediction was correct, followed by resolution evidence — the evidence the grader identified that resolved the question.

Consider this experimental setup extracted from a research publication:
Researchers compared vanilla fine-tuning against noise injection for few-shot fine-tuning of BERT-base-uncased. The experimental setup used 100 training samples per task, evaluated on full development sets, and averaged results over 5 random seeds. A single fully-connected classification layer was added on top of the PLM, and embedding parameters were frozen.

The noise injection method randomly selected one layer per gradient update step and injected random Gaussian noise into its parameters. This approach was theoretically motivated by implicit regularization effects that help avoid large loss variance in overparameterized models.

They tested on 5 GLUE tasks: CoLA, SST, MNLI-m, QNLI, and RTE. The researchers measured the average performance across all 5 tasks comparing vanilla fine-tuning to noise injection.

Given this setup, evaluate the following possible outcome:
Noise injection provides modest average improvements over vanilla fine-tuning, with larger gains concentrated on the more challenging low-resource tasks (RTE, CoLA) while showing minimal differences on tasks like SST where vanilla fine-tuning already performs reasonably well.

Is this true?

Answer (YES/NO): NO